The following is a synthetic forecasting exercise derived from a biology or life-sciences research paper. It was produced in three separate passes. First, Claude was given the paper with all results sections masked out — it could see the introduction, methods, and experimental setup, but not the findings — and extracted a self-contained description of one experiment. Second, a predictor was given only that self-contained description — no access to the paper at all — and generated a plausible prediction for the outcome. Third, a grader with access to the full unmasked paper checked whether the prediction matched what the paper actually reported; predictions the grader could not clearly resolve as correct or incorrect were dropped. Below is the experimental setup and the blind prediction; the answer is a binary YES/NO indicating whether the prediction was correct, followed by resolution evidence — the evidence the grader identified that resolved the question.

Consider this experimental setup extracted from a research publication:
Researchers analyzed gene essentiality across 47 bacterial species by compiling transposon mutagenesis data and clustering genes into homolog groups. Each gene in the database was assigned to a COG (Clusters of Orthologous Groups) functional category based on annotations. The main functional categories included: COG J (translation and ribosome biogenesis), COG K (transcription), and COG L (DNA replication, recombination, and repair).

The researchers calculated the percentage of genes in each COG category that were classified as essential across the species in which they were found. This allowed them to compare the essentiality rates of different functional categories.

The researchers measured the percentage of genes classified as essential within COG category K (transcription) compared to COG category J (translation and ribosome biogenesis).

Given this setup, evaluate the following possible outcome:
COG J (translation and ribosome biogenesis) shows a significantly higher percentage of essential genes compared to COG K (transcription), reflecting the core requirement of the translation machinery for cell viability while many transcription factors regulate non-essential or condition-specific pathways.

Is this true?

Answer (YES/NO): YES